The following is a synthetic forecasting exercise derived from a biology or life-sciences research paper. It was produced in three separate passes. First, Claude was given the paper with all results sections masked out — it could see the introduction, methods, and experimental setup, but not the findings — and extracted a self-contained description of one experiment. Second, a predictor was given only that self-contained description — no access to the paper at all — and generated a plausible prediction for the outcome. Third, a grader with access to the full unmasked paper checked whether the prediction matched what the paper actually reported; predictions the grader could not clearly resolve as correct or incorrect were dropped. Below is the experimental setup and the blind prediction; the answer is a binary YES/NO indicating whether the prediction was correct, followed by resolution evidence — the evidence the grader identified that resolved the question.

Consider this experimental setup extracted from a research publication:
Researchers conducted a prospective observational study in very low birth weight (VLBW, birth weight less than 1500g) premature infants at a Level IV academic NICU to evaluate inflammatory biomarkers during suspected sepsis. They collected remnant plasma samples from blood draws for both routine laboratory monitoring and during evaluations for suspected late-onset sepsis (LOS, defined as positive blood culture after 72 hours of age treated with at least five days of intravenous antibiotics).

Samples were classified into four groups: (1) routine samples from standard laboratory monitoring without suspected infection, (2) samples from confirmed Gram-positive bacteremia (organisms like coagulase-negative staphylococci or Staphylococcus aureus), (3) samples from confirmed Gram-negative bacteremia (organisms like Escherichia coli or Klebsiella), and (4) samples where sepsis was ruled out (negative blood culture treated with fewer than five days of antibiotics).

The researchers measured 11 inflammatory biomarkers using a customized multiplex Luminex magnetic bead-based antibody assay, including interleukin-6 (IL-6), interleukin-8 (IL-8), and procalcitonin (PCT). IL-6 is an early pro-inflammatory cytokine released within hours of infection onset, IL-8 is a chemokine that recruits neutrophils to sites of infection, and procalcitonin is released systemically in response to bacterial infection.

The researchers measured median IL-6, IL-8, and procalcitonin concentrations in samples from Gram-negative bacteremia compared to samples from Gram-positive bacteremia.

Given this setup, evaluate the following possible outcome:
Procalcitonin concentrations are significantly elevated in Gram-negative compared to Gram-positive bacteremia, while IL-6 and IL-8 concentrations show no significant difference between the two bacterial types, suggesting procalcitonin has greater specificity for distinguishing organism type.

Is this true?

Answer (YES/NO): NO